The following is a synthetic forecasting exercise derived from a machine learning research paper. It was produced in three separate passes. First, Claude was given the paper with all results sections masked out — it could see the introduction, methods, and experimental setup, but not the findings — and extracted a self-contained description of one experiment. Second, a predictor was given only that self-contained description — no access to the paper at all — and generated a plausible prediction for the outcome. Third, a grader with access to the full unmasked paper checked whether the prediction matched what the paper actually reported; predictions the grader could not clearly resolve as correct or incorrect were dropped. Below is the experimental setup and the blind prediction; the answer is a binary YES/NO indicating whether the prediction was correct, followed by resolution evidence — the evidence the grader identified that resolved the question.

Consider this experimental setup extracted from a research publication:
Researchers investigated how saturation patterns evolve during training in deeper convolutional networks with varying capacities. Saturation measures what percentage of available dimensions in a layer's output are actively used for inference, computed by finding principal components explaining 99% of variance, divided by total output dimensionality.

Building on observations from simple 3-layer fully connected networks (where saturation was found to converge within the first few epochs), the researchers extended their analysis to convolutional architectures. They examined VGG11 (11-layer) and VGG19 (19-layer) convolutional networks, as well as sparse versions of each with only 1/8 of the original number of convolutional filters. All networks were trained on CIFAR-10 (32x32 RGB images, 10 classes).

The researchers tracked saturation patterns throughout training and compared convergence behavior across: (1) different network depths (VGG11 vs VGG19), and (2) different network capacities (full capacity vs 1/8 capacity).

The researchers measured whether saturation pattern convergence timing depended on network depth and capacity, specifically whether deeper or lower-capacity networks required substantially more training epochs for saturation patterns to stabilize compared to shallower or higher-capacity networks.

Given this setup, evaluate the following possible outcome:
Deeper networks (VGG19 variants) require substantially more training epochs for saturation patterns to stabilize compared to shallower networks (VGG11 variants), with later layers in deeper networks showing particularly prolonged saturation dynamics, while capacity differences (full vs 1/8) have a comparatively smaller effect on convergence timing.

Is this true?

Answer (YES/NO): NO